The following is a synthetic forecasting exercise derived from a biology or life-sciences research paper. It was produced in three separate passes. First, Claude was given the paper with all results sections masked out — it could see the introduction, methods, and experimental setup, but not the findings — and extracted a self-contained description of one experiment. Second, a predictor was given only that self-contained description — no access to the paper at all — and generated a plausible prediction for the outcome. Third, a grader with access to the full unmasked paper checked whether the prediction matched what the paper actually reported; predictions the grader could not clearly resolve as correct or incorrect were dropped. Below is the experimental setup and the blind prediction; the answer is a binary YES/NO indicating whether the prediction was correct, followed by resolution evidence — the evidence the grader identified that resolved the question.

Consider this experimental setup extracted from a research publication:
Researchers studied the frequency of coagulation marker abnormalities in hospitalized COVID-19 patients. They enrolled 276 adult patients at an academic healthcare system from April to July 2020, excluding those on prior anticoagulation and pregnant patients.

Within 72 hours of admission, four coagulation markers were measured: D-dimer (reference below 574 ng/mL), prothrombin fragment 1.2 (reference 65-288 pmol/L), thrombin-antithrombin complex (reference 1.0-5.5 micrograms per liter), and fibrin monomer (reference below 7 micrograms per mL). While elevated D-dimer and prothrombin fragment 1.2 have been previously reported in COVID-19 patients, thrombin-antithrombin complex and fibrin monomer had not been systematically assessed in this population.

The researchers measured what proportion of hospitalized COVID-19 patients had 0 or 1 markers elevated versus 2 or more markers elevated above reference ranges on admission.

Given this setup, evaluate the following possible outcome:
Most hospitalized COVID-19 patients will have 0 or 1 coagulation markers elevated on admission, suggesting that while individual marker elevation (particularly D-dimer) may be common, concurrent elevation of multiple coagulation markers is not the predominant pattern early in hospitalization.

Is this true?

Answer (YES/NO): NO